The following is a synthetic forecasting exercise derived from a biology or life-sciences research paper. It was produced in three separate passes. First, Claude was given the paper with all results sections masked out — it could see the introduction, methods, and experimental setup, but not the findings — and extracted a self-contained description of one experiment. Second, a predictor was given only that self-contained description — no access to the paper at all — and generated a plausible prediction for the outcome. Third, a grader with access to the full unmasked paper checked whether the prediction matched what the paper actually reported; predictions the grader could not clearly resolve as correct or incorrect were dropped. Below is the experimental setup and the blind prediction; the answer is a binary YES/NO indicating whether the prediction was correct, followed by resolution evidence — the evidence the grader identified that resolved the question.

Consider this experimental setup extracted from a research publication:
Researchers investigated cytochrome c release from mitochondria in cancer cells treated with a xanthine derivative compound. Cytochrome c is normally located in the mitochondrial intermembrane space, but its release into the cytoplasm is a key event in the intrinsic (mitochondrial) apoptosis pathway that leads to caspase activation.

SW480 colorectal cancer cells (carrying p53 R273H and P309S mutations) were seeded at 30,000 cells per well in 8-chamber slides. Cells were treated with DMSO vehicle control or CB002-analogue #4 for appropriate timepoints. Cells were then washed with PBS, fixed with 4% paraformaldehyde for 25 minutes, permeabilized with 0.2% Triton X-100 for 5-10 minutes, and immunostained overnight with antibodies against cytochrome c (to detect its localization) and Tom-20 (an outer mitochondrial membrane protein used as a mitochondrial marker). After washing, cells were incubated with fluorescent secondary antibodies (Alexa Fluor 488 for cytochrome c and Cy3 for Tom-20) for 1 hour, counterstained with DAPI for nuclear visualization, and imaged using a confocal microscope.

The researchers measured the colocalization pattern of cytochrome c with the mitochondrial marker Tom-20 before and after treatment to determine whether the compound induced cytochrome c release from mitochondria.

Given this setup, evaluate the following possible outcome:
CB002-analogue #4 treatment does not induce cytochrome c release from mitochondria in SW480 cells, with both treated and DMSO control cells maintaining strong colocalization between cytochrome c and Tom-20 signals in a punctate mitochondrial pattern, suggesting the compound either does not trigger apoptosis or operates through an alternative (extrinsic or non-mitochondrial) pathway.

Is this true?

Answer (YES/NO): NO